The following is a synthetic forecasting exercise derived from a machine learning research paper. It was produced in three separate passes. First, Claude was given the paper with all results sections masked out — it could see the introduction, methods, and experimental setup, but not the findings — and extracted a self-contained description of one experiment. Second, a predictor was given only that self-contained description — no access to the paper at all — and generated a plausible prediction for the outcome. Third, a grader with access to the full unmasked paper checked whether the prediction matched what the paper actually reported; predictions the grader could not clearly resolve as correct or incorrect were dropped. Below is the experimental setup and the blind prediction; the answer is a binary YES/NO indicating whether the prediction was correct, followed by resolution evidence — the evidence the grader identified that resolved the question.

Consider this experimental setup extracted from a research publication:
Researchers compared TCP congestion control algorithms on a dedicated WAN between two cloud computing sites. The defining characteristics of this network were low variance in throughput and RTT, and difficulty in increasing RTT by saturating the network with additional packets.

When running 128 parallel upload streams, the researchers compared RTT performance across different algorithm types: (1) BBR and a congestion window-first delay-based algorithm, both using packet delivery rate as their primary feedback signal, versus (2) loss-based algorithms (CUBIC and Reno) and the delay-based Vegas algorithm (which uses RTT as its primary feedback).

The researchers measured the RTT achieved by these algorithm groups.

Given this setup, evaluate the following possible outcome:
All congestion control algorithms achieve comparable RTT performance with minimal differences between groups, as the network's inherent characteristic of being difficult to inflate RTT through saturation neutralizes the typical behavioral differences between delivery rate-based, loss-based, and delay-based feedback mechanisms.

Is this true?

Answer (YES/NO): NO